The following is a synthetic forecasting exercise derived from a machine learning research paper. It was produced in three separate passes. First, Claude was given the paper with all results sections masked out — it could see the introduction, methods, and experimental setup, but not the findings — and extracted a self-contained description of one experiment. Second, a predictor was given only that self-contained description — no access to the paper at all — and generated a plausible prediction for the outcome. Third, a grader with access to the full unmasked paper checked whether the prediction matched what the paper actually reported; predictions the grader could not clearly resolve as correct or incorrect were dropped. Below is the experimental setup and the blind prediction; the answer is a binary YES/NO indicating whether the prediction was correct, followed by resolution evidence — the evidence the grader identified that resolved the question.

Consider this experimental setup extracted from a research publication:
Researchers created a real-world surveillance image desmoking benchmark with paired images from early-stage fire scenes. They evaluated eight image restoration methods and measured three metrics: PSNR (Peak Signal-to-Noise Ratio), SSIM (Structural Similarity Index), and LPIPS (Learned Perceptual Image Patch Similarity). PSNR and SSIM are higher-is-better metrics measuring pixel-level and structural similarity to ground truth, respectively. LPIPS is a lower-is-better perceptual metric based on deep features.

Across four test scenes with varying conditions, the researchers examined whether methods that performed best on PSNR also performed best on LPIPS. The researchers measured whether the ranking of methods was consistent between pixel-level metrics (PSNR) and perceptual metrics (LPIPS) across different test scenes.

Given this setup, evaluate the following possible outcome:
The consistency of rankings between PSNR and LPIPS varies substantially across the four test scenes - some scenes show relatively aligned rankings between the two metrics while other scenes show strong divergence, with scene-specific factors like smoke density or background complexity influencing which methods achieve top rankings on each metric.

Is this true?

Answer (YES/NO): NO